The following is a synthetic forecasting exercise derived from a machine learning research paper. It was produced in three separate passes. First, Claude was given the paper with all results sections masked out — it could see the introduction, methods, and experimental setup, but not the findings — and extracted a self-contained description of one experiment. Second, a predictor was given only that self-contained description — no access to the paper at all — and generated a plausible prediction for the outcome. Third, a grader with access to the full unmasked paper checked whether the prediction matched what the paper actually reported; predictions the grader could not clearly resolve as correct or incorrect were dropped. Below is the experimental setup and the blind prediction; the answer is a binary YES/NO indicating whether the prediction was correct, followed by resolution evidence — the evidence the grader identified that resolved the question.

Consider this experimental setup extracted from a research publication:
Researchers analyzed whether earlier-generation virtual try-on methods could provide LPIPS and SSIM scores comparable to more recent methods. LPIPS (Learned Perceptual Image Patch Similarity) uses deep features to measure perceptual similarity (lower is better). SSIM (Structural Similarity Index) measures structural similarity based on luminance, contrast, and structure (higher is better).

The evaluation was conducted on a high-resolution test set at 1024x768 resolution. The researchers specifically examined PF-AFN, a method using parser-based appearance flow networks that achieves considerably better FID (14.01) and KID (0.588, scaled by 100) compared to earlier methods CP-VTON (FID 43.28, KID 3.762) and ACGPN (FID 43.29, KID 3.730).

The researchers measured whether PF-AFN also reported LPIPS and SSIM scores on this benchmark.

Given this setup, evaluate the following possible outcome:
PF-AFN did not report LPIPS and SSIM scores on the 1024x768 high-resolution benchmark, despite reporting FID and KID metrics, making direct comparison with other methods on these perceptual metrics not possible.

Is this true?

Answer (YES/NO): YES